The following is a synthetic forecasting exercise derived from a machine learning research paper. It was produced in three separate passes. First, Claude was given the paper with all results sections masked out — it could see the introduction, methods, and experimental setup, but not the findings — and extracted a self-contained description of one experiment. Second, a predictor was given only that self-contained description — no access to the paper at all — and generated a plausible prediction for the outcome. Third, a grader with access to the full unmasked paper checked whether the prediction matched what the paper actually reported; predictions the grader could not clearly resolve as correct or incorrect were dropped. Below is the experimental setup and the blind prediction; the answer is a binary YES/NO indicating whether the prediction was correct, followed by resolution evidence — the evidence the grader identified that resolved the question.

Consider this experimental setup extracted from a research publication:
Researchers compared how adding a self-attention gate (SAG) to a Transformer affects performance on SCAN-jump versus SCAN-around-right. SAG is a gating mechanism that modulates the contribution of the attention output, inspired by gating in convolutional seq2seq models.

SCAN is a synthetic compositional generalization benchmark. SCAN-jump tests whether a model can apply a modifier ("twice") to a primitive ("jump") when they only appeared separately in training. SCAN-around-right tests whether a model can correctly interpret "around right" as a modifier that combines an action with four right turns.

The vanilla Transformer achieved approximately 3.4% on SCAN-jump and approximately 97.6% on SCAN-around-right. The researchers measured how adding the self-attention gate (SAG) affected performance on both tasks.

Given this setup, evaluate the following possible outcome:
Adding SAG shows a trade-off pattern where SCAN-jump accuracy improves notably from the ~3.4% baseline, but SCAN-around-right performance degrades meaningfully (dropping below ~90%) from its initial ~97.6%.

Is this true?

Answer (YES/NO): NO